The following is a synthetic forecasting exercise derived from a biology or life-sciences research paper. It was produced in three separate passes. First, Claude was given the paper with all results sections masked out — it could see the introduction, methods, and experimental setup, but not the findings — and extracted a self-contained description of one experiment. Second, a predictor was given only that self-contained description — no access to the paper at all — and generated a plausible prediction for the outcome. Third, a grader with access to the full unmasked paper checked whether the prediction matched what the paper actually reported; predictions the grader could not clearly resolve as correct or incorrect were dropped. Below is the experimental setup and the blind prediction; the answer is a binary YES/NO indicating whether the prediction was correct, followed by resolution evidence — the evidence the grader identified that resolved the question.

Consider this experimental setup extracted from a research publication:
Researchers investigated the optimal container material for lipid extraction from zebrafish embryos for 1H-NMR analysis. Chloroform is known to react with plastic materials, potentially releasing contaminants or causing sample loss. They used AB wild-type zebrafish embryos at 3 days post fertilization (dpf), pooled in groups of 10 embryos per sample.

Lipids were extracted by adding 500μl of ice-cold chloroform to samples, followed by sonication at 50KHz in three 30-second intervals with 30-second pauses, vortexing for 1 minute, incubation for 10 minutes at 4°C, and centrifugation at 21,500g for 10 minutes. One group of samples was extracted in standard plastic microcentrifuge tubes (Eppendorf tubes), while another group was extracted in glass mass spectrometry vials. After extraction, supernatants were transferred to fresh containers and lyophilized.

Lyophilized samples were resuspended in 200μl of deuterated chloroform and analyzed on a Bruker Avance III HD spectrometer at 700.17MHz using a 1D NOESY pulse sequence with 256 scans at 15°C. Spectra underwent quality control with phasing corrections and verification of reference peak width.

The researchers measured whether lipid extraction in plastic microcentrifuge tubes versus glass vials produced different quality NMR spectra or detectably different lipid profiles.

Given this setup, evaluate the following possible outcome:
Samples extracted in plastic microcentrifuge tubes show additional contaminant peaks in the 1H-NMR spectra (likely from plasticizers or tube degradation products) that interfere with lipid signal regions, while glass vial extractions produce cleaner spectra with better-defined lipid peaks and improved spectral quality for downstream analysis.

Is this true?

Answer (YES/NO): NO